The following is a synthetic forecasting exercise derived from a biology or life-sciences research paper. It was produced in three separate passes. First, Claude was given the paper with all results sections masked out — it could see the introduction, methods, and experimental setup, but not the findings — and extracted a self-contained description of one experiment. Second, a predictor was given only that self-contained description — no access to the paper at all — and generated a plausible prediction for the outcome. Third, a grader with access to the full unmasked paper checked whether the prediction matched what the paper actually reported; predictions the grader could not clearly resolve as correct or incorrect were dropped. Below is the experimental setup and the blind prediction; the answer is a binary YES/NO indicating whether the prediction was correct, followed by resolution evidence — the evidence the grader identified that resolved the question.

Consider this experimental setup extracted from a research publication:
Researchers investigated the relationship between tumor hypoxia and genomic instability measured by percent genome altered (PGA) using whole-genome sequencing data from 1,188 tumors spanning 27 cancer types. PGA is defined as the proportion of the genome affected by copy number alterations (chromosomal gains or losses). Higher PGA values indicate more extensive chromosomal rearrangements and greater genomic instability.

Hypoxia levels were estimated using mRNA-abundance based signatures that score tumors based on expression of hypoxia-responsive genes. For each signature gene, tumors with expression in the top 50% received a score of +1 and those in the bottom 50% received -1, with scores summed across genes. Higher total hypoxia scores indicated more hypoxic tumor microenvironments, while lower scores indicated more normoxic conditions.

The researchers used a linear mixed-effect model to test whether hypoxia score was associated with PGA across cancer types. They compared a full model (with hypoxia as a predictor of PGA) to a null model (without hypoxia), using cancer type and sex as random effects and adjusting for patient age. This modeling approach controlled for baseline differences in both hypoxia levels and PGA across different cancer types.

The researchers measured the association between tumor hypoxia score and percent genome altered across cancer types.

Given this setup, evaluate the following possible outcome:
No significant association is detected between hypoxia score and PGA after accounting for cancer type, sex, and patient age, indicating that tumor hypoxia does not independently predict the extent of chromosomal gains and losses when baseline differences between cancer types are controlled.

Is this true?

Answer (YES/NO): NO